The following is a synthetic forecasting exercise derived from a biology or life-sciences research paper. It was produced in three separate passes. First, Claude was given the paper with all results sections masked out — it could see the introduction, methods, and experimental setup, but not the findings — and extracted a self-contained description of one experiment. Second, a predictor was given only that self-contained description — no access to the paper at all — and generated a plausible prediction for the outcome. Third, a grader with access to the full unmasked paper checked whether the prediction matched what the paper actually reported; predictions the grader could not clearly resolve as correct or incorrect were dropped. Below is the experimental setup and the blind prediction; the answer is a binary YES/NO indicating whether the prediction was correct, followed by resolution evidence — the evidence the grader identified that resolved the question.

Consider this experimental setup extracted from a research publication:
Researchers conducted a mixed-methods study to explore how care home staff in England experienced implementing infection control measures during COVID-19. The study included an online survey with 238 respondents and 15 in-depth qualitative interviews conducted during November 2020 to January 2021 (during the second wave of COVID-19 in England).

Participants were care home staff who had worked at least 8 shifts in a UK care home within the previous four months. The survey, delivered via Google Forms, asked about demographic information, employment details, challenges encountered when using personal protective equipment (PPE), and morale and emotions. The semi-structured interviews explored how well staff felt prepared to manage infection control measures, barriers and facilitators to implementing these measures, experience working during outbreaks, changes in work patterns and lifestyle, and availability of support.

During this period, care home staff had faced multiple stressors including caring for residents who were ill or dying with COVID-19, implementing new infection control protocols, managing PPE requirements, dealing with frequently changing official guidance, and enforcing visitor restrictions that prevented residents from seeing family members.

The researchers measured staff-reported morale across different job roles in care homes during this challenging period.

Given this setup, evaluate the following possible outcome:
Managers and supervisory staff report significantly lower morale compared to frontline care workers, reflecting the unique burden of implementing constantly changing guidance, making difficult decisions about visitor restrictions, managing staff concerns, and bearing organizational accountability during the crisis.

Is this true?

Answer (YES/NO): NO